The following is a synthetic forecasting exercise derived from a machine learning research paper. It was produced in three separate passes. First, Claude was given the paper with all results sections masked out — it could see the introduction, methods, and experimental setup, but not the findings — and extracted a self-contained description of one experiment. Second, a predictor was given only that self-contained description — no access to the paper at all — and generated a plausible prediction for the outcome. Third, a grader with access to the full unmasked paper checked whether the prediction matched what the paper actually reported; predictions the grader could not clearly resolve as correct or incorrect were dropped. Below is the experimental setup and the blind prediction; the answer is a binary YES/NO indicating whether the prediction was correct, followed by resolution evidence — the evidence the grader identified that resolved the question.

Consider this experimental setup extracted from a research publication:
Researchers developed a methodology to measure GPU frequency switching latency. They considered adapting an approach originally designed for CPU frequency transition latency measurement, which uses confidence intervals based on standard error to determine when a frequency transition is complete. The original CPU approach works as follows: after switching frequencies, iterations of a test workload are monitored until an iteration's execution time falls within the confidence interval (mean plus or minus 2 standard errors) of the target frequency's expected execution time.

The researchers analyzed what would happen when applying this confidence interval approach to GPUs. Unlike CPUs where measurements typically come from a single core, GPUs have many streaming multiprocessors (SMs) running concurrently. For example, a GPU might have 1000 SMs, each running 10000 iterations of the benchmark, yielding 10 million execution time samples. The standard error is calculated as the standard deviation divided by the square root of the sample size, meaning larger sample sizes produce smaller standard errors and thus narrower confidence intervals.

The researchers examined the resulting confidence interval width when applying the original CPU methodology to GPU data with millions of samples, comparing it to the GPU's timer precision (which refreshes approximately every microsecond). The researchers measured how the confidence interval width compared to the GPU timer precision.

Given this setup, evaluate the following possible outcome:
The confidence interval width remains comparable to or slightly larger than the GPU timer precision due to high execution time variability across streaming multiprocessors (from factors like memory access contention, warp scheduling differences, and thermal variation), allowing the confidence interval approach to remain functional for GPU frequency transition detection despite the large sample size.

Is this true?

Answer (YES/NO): NO